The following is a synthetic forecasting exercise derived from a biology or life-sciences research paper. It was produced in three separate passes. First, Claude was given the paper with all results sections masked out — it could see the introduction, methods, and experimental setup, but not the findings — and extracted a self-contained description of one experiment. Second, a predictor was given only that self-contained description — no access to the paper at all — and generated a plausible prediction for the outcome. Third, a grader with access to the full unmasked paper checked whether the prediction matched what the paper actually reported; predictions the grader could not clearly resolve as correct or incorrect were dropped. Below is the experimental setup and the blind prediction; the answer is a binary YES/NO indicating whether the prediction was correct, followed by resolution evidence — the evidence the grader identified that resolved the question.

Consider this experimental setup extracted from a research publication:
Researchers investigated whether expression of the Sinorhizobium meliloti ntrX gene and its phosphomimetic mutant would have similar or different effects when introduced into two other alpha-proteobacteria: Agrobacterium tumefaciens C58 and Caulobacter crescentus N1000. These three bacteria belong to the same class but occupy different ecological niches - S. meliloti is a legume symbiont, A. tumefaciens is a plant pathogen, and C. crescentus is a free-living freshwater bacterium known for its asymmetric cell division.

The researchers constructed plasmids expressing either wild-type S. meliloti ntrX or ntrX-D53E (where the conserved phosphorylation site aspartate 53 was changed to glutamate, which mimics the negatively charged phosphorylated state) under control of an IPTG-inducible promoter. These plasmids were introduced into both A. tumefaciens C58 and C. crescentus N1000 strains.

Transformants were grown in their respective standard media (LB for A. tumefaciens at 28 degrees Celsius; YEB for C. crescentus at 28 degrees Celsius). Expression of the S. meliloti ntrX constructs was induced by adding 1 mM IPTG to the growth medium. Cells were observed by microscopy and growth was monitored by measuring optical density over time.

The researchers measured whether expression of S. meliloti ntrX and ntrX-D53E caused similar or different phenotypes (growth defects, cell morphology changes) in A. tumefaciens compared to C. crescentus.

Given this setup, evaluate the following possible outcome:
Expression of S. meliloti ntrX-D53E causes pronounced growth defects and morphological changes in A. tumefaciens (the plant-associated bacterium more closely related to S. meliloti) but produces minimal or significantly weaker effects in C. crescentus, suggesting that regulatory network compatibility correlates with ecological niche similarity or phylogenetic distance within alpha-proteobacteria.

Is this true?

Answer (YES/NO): YES